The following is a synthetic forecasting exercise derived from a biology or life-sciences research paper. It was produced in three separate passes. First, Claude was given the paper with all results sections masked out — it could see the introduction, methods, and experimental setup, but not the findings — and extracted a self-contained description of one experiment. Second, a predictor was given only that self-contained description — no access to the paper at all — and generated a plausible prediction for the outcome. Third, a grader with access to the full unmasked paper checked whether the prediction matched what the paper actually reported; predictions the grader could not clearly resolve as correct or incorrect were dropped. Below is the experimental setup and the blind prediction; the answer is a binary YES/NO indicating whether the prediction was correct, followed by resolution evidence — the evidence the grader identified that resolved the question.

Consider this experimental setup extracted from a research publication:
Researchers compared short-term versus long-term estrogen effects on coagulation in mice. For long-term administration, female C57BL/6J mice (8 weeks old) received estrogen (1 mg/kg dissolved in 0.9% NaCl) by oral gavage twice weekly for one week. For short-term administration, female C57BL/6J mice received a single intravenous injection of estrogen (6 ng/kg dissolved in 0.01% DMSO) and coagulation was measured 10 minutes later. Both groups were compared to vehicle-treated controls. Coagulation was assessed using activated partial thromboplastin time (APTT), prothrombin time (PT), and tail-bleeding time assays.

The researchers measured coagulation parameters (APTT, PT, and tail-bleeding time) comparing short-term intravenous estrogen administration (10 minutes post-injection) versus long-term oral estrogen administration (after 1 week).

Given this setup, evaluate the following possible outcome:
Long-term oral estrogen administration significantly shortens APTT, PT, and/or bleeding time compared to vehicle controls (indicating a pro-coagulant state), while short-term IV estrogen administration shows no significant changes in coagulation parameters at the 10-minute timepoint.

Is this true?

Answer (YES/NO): YES